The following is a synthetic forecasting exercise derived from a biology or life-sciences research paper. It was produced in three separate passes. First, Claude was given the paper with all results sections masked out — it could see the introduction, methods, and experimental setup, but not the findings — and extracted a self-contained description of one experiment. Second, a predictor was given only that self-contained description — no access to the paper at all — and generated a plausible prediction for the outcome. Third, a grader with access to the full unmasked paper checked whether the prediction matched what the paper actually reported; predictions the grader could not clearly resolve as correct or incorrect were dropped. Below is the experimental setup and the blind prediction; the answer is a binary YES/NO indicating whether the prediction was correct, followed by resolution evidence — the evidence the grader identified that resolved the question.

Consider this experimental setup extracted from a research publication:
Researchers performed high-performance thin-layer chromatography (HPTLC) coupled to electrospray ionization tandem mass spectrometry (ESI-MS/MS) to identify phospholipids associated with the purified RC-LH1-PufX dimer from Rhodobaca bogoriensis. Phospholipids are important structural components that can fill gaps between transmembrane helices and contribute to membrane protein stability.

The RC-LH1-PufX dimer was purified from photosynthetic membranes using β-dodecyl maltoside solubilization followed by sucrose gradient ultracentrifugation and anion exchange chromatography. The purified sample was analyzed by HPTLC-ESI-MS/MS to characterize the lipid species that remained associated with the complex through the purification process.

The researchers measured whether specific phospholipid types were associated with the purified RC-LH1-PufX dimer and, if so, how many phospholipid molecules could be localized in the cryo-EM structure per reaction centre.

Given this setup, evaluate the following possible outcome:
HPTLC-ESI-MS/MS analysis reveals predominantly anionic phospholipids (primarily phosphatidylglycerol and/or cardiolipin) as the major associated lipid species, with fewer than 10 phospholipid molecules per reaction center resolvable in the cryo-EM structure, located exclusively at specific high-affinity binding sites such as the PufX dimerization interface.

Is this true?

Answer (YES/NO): NO